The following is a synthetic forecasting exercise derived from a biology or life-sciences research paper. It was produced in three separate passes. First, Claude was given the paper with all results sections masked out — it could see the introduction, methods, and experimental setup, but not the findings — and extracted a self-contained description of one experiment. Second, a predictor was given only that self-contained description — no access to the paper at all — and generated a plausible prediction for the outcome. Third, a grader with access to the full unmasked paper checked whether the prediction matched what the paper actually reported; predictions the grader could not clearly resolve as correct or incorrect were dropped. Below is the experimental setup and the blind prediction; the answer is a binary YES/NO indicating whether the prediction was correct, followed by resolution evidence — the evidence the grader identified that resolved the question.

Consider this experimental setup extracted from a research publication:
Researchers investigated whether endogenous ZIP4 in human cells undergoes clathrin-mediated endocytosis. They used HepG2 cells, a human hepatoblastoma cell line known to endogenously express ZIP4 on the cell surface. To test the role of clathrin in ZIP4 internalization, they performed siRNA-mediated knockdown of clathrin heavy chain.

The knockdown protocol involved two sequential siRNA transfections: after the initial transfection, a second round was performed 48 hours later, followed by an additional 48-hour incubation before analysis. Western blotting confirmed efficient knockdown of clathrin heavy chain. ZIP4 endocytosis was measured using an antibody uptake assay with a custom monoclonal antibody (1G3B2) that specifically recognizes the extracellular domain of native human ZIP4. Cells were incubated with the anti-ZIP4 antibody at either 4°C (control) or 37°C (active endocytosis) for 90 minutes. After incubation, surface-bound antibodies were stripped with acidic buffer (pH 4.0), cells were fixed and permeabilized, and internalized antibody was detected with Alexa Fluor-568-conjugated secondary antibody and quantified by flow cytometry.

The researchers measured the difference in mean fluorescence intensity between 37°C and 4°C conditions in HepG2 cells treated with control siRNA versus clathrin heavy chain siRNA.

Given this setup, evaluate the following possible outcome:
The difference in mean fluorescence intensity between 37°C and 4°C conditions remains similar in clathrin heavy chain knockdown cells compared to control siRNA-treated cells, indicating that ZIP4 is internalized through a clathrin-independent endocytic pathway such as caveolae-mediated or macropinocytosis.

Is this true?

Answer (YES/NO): NO